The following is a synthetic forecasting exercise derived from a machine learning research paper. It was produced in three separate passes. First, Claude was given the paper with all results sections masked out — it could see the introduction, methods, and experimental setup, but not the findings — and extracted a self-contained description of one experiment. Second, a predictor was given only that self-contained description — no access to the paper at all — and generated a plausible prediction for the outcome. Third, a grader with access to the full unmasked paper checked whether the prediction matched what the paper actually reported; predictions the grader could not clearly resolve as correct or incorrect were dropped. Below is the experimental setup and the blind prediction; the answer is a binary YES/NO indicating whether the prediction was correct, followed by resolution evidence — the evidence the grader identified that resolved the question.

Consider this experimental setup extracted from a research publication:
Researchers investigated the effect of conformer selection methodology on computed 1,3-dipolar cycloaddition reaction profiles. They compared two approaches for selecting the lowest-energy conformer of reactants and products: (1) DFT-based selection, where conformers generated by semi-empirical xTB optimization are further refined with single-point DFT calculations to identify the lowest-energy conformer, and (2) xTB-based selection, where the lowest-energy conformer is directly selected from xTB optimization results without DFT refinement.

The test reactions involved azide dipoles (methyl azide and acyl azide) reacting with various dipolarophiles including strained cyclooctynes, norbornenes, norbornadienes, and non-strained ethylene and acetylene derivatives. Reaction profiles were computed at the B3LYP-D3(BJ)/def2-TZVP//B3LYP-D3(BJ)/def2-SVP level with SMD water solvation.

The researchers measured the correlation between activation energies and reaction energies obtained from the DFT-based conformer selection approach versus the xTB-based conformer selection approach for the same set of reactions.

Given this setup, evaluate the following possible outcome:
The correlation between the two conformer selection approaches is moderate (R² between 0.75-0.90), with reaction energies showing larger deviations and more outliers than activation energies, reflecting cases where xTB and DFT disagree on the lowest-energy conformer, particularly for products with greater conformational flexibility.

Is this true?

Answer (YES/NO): NO